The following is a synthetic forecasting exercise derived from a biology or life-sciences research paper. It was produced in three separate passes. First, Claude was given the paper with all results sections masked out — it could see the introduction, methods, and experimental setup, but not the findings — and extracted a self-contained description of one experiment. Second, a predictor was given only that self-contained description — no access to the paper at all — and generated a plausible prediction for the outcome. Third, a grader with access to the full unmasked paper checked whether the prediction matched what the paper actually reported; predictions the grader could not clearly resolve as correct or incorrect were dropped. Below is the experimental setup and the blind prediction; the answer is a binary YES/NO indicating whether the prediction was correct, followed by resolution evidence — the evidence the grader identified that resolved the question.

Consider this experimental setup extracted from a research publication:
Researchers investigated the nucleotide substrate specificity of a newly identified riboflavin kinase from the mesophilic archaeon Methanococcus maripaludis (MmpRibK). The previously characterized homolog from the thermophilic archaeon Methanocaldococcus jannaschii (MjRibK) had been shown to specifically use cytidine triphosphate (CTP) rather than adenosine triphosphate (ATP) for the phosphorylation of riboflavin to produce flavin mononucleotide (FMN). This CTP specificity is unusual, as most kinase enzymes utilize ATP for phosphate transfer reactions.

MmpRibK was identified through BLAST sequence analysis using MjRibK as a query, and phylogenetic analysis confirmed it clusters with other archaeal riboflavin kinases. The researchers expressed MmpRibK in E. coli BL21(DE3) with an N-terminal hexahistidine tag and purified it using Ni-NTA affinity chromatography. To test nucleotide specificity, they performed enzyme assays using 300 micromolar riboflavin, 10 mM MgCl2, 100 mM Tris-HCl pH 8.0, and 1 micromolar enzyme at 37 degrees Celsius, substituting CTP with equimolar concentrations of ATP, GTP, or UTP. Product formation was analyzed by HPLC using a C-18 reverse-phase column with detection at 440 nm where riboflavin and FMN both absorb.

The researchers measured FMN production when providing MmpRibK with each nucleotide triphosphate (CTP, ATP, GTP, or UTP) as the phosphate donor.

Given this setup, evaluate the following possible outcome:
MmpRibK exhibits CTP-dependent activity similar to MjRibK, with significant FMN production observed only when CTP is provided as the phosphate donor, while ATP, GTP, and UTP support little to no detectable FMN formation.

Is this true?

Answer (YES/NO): YES